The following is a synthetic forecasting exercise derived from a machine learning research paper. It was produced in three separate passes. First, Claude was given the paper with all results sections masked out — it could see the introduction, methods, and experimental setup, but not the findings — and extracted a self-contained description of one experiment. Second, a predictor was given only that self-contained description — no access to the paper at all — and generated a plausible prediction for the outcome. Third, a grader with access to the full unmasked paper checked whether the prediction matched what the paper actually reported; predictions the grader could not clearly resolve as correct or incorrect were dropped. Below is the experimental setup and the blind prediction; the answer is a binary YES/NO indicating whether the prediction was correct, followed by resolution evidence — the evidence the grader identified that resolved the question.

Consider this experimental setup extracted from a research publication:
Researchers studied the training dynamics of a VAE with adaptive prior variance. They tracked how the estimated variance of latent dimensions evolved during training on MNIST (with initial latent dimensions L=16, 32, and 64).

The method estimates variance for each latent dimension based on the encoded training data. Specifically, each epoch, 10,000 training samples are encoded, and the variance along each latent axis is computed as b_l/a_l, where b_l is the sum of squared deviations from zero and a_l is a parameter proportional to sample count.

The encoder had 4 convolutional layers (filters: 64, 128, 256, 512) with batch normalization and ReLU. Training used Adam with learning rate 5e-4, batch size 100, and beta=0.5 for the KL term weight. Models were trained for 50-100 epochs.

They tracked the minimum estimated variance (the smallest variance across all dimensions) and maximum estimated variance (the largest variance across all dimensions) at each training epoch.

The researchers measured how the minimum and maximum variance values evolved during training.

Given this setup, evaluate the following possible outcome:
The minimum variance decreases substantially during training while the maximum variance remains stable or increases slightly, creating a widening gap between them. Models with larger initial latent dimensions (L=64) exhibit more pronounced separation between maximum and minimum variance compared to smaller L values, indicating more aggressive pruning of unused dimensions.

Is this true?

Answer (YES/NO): NO